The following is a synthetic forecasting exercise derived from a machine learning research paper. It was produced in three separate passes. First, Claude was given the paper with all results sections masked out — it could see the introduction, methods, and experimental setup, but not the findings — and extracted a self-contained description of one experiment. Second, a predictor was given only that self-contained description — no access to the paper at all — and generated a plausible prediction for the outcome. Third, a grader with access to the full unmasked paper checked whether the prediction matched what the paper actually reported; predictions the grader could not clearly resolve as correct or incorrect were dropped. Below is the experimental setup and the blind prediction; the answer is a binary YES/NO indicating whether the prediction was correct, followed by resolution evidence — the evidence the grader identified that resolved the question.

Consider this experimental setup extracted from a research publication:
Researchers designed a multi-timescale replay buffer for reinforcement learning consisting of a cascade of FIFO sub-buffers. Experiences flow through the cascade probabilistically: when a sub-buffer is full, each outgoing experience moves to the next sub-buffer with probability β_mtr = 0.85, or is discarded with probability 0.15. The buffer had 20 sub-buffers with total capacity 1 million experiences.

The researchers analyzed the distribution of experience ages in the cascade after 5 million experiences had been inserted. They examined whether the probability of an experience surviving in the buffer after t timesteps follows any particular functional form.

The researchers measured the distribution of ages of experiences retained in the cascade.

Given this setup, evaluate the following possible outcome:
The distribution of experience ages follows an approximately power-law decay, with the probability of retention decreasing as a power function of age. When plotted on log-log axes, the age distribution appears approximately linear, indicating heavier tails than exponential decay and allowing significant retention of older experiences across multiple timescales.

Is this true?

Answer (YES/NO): YES